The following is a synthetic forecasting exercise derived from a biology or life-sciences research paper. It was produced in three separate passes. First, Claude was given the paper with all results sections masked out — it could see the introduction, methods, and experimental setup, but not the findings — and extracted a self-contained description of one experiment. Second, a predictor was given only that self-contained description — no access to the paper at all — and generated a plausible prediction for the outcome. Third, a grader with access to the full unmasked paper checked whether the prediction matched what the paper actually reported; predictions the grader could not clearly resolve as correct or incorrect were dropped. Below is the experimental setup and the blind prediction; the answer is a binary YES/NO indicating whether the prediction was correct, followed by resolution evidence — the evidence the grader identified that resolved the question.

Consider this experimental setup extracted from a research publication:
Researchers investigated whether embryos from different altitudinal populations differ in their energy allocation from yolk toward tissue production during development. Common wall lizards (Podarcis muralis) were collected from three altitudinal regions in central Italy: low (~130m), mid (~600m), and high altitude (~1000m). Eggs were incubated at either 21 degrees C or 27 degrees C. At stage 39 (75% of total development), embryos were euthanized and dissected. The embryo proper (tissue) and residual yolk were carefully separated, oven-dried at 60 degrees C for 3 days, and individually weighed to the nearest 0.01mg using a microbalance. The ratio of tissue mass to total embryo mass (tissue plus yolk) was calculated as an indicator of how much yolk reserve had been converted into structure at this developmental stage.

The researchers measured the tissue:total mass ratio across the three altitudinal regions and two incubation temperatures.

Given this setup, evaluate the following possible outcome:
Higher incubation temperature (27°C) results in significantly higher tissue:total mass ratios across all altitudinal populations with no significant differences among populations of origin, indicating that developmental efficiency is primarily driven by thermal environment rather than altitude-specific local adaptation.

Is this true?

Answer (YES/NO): NO